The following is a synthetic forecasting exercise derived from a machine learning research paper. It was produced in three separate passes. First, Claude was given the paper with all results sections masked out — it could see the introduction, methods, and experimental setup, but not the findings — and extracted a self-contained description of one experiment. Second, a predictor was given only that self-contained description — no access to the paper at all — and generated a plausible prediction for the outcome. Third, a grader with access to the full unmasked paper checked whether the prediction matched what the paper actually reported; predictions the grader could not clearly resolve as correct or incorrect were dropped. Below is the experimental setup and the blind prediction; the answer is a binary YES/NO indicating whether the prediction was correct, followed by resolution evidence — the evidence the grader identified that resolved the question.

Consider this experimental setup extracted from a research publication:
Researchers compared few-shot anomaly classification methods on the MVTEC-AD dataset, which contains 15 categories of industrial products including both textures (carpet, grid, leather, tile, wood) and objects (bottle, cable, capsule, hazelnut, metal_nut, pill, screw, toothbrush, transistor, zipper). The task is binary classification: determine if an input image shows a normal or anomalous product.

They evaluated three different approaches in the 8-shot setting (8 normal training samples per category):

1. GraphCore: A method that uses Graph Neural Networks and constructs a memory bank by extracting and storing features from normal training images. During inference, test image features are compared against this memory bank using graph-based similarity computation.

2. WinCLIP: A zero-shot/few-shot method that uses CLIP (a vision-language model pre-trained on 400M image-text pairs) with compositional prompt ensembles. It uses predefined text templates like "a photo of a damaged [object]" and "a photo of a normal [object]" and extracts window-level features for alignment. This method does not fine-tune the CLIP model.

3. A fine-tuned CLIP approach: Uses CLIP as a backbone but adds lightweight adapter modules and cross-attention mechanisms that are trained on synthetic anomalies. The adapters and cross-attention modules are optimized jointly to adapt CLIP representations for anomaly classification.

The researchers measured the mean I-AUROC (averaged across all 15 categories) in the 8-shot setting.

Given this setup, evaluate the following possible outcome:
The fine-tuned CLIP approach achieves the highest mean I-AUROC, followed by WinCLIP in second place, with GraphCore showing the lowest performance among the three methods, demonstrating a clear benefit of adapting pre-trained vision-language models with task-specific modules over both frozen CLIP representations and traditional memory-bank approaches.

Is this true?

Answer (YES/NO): NO